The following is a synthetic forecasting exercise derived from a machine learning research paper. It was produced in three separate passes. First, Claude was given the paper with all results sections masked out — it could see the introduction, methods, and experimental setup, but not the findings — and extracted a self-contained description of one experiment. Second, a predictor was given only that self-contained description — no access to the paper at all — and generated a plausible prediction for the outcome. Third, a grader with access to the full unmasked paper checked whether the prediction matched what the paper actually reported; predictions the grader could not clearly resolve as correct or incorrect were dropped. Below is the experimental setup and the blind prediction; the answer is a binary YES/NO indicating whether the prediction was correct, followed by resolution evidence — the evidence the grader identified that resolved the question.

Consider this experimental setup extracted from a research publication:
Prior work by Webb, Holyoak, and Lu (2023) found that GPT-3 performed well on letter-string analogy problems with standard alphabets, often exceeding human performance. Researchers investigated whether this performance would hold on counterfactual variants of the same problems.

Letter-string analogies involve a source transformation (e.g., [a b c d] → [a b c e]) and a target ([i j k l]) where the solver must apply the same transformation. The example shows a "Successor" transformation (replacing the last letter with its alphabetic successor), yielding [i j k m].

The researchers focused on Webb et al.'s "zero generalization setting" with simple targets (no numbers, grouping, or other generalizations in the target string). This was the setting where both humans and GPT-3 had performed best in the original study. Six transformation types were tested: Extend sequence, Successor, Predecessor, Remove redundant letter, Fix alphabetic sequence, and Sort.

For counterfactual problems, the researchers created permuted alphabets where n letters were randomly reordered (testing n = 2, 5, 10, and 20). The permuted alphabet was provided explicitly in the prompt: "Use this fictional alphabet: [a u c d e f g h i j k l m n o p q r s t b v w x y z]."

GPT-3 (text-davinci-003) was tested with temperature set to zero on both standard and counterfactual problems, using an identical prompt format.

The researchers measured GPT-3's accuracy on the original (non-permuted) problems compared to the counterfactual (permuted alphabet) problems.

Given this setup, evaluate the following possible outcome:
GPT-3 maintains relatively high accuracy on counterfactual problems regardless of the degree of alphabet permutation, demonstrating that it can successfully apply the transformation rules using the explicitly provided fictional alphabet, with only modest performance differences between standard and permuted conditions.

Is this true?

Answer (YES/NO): NO